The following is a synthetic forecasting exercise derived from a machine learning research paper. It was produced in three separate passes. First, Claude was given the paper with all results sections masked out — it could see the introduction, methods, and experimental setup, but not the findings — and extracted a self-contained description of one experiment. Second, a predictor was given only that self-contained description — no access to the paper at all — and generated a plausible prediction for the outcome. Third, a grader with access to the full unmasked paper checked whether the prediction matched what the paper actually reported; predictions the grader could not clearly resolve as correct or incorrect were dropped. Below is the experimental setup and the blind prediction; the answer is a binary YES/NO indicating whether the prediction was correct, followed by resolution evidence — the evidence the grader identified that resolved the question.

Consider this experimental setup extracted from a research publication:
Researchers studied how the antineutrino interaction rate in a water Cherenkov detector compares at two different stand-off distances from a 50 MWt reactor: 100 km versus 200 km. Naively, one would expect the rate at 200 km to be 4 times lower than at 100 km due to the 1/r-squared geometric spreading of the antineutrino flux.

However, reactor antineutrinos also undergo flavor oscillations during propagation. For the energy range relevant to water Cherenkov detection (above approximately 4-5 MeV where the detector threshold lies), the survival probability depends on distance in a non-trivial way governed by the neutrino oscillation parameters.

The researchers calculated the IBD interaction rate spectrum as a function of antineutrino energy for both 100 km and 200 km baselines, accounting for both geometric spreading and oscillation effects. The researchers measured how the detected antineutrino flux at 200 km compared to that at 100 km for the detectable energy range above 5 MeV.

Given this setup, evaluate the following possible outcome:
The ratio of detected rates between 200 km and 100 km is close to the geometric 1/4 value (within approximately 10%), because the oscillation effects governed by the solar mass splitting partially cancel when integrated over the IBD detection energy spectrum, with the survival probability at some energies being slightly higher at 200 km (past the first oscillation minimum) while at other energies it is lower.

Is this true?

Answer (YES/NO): NO